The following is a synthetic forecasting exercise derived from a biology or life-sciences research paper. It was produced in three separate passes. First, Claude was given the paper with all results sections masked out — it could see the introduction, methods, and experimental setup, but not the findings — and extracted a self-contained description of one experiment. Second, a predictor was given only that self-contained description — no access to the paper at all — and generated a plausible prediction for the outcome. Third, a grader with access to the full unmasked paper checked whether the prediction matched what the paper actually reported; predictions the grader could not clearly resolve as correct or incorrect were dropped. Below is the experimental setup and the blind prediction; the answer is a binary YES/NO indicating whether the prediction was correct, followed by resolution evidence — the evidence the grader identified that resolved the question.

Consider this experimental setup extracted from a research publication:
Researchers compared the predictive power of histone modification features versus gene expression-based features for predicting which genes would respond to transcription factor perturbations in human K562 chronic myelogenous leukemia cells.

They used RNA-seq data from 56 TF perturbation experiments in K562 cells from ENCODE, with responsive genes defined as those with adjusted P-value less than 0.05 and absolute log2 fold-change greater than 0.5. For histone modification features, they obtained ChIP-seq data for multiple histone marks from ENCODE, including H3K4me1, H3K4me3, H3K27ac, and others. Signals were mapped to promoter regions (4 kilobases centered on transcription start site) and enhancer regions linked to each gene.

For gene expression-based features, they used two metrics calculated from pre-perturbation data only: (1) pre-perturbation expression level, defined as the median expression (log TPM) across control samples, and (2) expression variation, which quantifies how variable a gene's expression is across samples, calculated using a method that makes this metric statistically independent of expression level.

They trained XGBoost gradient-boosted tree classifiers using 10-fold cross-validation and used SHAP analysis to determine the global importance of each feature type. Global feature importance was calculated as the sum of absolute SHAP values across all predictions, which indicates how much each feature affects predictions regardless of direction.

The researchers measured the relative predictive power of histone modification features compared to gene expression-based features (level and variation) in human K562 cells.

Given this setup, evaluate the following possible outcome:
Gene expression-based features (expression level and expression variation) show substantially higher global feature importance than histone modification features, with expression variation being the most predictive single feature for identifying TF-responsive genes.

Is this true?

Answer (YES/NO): NO